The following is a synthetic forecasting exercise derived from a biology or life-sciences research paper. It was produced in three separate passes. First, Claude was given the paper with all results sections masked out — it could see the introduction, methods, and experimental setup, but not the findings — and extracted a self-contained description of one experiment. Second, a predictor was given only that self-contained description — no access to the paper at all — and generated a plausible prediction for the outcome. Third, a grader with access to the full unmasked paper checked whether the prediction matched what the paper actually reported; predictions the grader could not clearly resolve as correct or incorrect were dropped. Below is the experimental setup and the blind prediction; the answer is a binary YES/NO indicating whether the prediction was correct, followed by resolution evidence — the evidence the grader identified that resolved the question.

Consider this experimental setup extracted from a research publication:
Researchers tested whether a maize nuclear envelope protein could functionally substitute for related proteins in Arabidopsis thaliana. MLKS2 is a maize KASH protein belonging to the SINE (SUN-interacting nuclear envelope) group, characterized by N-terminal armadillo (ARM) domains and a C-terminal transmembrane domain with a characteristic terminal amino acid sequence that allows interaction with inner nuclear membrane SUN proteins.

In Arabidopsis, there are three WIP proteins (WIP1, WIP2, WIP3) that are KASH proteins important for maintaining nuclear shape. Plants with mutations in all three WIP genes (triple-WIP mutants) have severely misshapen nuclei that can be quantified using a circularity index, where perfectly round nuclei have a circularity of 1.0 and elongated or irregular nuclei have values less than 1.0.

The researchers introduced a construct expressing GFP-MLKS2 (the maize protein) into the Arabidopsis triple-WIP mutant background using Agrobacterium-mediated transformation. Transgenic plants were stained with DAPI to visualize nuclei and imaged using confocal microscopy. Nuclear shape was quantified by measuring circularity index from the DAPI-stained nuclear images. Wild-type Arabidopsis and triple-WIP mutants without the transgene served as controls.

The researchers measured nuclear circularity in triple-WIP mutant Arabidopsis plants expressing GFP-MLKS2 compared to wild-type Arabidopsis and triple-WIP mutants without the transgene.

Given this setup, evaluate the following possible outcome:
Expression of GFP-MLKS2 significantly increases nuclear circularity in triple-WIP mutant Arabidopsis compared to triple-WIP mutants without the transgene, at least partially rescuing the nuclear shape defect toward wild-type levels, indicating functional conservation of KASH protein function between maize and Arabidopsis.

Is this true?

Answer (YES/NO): NO